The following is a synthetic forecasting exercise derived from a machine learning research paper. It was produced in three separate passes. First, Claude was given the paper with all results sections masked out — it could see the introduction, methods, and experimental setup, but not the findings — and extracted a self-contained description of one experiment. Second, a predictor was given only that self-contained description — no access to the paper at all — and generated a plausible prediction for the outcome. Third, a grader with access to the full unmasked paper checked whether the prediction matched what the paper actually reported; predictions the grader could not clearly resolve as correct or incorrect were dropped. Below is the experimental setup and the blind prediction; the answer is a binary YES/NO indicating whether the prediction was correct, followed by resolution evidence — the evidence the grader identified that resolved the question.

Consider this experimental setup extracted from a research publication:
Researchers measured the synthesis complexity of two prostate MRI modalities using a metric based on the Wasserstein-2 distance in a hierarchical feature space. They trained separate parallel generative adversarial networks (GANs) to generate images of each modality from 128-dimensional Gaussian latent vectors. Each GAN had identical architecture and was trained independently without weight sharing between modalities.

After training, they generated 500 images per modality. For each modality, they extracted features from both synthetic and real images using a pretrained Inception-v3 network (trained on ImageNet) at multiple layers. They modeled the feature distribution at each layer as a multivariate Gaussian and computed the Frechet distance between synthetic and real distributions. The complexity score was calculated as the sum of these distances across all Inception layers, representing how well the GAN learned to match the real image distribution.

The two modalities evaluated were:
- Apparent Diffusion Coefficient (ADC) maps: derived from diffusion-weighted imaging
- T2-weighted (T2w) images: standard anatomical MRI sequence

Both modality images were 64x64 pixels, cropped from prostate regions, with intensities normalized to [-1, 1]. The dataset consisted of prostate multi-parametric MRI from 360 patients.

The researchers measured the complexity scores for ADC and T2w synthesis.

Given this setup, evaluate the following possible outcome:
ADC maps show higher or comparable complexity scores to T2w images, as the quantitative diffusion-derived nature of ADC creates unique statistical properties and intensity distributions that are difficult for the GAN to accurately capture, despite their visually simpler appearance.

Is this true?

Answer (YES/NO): NO